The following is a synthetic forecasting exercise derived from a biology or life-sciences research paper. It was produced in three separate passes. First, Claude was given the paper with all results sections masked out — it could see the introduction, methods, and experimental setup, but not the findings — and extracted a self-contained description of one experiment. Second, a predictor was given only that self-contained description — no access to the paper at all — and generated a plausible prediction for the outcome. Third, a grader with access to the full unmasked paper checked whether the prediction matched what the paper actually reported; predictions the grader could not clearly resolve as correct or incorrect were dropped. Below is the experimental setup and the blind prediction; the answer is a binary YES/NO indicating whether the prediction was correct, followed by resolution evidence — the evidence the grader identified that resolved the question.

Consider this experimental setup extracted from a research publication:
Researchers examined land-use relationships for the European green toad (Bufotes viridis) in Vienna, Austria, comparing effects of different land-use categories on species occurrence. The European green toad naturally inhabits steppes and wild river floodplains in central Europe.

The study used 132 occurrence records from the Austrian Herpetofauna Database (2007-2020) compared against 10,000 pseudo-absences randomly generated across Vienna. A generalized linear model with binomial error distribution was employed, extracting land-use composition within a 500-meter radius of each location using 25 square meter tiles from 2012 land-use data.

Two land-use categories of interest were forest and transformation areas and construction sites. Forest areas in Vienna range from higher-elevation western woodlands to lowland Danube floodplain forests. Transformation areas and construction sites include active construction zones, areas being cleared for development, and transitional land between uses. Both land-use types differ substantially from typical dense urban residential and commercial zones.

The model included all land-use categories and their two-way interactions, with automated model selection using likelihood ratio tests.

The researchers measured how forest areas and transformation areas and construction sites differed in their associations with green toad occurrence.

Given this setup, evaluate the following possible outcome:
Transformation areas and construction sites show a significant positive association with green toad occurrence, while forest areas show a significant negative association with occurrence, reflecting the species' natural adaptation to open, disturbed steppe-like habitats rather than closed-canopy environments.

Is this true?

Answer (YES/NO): YES